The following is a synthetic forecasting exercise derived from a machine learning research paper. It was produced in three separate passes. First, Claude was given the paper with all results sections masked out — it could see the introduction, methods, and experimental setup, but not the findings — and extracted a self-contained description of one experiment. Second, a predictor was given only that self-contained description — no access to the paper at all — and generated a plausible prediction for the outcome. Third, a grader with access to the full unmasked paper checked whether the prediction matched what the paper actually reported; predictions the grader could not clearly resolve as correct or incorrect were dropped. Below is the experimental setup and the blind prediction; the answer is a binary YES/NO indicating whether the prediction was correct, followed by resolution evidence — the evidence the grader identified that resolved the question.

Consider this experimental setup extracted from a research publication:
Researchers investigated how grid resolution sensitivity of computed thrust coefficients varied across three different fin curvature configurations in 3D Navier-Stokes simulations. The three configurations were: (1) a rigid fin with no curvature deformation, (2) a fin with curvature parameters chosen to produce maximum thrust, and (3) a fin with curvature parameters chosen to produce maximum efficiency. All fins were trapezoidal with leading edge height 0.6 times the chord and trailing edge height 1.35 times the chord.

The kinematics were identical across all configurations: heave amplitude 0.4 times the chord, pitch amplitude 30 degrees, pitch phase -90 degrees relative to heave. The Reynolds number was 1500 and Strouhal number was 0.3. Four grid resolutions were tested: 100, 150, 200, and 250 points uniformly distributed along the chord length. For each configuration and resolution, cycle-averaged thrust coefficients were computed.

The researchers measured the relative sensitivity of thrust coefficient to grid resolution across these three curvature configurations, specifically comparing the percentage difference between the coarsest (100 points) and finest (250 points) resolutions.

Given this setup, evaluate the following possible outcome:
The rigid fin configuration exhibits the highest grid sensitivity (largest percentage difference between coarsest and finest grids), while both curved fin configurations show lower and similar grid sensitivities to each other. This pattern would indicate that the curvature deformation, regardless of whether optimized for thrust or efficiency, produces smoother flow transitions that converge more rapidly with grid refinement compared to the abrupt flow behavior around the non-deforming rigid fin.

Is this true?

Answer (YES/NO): NO